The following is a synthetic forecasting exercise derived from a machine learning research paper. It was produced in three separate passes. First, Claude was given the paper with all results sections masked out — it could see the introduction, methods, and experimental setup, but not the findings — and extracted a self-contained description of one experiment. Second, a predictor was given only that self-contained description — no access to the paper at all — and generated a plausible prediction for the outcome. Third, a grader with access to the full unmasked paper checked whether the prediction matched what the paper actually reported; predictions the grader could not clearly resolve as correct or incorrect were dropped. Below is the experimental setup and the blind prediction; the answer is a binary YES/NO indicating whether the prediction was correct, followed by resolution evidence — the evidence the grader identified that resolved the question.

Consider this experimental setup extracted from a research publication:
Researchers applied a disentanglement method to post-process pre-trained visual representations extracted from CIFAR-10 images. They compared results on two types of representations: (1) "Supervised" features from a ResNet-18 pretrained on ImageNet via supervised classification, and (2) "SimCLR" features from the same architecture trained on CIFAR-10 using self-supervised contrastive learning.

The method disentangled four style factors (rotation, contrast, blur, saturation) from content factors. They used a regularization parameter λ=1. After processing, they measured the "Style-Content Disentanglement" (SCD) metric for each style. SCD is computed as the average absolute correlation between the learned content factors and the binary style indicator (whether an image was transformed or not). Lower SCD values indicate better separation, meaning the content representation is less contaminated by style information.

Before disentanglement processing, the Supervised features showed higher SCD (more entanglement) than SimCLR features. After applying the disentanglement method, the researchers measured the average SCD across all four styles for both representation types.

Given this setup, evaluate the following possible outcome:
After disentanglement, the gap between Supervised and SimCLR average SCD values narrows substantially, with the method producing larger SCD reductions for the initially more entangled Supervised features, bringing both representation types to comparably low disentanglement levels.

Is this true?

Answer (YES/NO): YES